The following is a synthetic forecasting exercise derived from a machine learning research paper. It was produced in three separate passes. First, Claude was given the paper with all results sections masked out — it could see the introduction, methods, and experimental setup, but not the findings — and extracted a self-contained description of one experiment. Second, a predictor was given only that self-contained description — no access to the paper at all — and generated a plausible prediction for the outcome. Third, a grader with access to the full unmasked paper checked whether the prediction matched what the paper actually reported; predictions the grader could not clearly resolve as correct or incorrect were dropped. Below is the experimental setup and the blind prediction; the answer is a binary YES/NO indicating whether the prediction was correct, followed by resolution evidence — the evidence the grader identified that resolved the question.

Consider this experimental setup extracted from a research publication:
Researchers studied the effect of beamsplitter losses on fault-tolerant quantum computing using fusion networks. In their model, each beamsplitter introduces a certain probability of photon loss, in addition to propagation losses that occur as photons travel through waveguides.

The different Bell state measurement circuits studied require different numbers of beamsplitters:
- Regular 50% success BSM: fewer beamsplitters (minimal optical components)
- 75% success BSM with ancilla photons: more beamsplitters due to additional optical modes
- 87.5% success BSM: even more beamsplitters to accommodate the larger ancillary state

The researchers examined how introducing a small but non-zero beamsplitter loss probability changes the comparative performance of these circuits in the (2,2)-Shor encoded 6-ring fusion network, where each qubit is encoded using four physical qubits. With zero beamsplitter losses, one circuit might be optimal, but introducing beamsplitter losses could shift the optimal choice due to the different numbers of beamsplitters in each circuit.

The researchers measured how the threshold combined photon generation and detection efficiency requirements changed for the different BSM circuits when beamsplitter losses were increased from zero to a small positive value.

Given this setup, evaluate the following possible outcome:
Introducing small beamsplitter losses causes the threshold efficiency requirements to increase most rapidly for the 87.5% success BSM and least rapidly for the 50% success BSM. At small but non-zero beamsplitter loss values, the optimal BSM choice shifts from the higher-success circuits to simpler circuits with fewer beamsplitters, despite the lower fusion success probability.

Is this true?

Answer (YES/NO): NO